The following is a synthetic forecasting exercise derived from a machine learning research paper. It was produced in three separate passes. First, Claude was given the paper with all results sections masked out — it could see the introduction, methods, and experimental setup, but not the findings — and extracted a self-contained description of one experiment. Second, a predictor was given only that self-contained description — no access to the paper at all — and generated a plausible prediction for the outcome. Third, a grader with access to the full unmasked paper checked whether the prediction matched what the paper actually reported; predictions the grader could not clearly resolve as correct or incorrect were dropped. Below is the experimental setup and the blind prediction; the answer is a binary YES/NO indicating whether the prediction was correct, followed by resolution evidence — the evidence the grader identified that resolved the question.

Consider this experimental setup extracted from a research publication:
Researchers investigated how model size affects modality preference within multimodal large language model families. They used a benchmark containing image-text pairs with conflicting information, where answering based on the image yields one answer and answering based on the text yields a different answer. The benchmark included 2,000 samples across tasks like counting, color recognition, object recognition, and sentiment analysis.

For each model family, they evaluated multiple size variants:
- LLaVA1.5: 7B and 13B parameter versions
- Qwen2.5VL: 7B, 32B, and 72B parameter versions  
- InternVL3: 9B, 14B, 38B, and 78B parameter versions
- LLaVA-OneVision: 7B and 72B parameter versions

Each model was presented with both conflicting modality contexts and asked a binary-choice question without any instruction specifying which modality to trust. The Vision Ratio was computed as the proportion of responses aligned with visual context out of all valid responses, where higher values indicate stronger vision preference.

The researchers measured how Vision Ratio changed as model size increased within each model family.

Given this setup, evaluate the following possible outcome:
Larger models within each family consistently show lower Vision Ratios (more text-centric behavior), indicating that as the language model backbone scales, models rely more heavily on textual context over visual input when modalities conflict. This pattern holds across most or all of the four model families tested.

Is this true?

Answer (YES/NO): NO